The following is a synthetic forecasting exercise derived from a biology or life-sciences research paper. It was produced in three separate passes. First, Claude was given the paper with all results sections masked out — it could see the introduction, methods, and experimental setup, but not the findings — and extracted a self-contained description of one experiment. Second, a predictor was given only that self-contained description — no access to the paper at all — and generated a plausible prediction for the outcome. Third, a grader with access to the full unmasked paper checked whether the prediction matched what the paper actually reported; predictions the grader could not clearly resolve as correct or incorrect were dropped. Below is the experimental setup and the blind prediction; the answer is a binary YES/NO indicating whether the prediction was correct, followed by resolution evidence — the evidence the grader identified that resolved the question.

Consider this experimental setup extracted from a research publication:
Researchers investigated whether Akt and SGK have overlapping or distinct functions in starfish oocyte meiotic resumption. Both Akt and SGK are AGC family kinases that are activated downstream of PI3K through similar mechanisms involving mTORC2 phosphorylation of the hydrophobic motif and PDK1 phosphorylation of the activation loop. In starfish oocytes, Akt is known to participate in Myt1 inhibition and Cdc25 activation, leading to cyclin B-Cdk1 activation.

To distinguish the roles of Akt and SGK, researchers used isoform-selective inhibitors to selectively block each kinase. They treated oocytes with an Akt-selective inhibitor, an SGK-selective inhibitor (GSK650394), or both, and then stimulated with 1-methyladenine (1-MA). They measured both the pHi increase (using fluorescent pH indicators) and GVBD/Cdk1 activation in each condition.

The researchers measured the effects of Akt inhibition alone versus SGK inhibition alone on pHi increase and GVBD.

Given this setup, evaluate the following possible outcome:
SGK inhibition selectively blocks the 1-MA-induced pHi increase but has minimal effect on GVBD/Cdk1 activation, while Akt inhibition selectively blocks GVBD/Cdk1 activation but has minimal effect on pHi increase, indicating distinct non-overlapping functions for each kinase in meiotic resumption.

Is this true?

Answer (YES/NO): NO